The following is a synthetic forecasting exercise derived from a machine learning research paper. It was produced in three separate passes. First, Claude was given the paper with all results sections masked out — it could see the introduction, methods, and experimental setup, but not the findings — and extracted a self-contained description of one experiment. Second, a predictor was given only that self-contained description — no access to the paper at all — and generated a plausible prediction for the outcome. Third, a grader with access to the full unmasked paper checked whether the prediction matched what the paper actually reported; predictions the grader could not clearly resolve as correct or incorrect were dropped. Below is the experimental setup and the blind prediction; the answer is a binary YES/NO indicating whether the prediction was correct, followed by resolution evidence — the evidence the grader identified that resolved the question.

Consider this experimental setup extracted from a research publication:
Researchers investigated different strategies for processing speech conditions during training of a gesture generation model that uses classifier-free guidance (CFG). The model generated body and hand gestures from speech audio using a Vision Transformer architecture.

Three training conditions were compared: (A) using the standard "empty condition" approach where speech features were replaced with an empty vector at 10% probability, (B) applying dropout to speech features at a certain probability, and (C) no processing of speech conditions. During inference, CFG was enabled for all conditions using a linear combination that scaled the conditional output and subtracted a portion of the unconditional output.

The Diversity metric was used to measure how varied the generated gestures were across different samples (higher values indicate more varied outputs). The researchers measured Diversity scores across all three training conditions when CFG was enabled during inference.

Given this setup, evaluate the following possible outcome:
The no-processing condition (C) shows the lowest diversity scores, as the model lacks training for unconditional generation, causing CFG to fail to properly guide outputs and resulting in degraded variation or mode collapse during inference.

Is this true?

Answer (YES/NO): NO